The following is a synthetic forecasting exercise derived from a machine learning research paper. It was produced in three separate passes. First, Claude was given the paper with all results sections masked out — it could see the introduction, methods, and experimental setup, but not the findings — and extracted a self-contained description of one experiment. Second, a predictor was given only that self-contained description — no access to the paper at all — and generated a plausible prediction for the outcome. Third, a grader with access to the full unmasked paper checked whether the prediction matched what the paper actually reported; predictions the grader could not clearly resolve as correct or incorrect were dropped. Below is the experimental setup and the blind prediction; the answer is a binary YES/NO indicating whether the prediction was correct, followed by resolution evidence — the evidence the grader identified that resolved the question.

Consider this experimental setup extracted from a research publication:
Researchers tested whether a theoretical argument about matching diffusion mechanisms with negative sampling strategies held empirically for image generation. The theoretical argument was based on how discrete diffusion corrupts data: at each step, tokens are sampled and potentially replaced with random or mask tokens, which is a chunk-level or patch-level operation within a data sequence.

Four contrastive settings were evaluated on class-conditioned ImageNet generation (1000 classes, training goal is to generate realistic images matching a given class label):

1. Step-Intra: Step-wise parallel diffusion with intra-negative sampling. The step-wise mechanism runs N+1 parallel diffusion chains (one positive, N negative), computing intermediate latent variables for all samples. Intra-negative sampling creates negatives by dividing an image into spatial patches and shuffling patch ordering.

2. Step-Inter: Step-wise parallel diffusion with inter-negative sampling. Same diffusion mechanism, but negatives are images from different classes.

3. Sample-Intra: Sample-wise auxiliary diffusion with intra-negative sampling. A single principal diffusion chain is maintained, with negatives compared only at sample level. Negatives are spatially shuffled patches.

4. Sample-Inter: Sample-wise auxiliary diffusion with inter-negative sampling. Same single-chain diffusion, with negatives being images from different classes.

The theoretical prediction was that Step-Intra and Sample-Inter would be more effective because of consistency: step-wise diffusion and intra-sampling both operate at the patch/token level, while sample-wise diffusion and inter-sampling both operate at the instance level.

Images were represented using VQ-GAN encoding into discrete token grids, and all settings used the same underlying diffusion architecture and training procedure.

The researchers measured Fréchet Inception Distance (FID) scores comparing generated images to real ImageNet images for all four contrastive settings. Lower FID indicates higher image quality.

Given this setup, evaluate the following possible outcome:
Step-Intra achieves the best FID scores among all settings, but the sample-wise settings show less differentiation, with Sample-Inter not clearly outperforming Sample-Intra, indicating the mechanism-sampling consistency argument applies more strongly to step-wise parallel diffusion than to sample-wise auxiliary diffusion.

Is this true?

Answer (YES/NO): NO